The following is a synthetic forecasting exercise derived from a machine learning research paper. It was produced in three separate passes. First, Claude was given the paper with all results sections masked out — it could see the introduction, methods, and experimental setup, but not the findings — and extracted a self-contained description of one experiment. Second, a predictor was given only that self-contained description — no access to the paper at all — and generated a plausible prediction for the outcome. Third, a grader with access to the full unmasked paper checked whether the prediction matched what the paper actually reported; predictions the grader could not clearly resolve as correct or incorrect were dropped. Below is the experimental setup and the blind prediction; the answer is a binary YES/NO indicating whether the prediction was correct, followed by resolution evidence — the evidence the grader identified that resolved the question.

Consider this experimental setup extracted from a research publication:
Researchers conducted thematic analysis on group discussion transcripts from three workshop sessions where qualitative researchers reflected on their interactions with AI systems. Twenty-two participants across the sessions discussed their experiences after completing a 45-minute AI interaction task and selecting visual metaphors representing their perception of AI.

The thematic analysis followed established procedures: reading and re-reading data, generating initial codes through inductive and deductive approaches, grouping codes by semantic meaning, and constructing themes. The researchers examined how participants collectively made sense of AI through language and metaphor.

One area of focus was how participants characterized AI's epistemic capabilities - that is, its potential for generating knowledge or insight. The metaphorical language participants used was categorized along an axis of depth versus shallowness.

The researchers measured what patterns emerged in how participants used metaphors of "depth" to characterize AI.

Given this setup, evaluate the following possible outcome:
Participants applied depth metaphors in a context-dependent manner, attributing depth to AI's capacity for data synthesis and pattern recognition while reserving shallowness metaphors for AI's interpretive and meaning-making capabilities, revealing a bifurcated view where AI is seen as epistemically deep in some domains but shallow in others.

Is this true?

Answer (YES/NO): NO